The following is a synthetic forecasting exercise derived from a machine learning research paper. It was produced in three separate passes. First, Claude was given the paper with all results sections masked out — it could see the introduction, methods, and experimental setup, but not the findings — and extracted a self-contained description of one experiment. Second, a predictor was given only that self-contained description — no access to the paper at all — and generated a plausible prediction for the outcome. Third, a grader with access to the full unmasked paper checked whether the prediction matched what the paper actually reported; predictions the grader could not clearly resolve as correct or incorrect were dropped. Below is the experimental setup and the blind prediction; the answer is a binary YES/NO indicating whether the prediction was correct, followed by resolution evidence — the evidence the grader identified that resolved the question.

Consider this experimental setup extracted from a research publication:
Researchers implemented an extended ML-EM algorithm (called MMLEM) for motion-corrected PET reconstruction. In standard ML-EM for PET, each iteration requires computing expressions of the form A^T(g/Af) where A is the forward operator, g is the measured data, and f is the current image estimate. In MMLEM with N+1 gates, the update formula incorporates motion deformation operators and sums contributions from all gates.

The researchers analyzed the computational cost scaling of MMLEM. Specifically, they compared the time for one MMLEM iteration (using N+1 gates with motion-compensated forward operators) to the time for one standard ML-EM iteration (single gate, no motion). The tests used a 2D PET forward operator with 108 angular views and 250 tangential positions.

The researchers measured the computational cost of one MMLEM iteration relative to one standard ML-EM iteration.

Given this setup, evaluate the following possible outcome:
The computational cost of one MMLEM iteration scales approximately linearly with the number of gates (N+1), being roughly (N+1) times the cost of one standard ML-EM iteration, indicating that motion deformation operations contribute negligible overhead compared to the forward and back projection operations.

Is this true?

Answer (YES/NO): YES